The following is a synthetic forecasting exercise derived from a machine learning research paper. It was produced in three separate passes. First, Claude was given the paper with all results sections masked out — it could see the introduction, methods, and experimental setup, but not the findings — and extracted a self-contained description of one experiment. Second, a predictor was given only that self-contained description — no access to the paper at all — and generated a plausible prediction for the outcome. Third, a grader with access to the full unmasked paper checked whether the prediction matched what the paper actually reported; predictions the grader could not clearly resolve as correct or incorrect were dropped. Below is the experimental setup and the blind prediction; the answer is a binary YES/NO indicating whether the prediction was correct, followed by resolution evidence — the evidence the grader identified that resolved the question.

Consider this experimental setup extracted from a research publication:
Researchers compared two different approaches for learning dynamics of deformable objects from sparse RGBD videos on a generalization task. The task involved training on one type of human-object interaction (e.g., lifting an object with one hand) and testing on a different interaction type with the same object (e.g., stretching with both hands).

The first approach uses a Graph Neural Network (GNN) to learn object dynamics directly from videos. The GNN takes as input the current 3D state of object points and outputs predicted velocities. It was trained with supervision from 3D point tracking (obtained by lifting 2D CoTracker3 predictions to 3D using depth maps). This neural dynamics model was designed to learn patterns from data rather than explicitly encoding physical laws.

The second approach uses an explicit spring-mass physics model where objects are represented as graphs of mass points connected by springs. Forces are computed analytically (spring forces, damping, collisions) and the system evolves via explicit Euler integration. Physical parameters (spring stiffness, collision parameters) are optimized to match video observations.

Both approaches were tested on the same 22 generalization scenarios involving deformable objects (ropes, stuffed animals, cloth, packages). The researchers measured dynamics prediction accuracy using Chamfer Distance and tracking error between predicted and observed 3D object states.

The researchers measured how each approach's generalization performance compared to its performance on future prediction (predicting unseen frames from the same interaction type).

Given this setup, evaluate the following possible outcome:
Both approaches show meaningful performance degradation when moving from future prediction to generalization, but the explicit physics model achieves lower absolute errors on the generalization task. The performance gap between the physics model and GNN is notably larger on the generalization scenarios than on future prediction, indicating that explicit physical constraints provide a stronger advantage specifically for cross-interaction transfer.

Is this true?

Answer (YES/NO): NO